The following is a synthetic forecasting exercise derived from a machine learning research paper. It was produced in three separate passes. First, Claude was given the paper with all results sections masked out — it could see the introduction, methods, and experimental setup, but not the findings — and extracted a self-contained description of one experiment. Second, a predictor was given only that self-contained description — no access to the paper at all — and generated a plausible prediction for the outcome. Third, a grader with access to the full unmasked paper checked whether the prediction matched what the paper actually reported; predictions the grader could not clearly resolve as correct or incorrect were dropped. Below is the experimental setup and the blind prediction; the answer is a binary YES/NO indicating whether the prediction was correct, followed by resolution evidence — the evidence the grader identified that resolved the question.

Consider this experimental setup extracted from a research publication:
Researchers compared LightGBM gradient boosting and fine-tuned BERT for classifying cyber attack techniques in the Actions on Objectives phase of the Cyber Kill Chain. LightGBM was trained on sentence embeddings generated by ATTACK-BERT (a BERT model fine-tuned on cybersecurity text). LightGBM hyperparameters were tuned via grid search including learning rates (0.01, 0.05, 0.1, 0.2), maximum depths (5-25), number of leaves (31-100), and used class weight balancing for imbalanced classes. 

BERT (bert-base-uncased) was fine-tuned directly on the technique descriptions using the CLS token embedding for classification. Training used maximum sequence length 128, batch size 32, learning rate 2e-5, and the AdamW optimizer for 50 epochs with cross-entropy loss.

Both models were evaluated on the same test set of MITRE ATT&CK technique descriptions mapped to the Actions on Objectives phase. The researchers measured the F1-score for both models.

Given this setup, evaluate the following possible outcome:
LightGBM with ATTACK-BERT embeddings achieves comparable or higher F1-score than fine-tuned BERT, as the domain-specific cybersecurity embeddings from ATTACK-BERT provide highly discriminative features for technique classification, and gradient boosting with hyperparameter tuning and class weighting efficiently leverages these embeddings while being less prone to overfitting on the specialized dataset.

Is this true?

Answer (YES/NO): YES